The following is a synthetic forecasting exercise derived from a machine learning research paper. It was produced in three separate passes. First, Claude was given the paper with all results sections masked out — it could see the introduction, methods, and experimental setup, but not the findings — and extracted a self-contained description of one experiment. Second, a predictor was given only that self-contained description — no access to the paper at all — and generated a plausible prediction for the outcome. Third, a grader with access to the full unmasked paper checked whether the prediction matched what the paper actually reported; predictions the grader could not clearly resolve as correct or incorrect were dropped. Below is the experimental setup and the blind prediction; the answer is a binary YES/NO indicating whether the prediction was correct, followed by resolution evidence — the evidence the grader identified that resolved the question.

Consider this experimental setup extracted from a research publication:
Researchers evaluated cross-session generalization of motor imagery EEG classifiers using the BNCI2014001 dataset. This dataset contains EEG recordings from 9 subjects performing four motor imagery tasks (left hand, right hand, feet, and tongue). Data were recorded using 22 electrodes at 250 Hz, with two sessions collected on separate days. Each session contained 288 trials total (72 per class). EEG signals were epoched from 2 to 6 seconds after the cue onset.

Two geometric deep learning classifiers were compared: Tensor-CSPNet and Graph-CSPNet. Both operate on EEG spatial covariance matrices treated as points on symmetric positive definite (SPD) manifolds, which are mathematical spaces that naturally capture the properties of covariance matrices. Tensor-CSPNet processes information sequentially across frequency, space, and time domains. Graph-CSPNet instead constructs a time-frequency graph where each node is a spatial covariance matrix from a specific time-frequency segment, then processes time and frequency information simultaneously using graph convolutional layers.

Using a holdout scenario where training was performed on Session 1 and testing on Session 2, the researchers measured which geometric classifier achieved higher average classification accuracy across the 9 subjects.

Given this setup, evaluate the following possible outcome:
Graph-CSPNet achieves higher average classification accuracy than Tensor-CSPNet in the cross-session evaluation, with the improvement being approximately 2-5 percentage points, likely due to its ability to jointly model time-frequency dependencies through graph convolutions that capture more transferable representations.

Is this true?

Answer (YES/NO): NO